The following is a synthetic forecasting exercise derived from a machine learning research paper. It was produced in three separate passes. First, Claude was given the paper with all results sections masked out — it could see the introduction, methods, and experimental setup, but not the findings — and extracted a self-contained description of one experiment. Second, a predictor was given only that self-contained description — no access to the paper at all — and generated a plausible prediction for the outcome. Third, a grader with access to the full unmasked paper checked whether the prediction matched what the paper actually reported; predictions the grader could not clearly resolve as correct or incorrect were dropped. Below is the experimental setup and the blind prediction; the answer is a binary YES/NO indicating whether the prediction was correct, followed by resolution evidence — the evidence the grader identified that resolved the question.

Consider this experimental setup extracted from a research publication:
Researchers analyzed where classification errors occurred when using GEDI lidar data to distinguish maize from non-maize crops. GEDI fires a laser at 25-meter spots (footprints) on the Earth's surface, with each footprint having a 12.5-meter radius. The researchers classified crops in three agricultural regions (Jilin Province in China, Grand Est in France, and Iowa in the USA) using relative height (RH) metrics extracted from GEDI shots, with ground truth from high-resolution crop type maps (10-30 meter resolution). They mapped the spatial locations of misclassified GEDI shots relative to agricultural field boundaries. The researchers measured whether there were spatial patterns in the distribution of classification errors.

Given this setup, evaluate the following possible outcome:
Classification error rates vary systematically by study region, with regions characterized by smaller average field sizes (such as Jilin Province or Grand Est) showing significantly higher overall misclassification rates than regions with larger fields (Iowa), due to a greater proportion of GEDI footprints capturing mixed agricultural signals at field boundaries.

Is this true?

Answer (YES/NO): NO